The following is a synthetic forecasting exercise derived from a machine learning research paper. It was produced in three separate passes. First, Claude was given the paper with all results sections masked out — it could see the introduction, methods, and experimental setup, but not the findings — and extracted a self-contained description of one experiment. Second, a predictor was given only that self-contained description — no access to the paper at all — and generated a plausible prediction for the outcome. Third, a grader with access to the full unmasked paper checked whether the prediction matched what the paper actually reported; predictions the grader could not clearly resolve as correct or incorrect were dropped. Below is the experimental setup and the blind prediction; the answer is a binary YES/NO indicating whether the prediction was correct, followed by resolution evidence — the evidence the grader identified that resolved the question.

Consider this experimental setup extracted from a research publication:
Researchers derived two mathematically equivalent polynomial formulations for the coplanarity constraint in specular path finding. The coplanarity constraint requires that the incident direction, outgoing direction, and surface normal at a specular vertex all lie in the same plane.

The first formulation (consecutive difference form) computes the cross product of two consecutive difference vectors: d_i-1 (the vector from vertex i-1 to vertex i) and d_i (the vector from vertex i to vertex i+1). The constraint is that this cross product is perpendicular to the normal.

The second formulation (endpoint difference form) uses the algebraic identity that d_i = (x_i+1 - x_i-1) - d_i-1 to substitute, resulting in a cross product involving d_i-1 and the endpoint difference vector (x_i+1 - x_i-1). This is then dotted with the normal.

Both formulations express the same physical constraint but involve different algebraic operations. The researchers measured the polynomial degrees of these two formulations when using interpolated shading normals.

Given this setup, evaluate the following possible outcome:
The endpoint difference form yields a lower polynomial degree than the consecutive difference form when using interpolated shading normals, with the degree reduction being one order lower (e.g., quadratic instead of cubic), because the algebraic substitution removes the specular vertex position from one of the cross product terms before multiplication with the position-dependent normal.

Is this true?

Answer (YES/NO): YES